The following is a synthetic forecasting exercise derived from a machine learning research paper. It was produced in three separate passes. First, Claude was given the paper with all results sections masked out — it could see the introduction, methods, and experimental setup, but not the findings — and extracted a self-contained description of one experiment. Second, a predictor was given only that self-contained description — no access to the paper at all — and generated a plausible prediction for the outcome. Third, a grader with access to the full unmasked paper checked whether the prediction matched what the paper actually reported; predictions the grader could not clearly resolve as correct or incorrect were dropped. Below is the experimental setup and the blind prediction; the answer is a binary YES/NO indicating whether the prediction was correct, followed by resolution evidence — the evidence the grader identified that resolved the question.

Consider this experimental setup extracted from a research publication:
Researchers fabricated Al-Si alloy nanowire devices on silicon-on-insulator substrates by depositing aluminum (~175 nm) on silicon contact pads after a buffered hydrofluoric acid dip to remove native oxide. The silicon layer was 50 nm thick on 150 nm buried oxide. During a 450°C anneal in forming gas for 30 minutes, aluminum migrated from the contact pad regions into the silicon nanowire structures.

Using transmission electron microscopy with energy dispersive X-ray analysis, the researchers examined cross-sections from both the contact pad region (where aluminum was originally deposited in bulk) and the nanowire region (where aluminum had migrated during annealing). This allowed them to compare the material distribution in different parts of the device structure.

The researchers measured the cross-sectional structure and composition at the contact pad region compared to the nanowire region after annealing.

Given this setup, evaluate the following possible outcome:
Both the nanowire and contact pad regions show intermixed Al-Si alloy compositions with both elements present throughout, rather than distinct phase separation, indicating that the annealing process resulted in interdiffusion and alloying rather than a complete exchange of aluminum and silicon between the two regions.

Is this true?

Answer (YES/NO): NO